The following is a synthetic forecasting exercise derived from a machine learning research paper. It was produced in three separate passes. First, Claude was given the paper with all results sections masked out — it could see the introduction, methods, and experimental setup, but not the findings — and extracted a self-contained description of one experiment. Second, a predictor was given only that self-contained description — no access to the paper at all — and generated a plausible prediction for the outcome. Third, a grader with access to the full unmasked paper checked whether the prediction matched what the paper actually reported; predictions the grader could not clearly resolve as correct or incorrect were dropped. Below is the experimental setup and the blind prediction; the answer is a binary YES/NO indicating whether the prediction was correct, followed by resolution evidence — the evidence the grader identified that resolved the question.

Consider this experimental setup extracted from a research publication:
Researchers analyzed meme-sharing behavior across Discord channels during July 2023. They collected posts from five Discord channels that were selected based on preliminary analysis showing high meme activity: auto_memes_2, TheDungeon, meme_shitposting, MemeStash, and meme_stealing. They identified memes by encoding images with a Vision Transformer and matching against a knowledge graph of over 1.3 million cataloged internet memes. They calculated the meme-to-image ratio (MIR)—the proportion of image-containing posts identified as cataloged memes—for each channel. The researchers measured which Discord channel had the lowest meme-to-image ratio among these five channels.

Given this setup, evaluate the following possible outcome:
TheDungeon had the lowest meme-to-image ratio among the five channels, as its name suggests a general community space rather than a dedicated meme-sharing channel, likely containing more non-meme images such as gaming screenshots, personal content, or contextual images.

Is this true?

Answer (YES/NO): NO